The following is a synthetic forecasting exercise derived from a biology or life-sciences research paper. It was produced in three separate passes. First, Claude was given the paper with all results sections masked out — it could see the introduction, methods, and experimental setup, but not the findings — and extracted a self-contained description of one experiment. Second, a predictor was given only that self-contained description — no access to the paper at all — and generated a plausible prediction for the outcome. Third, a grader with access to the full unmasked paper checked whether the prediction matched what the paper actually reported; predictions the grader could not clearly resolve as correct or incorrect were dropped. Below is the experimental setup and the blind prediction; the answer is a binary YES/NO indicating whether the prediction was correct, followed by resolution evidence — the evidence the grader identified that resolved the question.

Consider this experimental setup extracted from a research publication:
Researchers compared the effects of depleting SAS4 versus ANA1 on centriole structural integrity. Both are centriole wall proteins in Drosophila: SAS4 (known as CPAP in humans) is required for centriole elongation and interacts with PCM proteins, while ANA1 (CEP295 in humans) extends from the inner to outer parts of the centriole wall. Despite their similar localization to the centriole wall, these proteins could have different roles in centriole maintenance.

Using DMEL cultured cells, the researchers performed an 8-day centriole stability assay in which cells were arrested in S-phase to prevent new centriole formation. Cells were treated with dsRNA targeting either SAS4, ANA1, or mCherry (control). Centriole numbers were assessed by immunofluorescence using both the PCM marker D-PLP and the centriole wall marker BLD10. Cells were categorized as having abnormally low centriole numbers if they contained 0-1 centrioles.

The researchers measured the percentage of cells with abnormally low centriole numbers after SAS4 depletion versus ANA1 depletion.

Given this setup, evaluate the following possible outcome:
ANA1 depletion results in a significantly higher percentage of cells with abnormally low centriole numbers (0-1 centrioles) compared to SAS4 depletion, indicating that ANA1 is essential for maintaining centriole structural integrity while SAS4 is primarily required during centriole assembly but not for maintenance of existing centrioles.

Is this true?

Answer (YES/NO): NO